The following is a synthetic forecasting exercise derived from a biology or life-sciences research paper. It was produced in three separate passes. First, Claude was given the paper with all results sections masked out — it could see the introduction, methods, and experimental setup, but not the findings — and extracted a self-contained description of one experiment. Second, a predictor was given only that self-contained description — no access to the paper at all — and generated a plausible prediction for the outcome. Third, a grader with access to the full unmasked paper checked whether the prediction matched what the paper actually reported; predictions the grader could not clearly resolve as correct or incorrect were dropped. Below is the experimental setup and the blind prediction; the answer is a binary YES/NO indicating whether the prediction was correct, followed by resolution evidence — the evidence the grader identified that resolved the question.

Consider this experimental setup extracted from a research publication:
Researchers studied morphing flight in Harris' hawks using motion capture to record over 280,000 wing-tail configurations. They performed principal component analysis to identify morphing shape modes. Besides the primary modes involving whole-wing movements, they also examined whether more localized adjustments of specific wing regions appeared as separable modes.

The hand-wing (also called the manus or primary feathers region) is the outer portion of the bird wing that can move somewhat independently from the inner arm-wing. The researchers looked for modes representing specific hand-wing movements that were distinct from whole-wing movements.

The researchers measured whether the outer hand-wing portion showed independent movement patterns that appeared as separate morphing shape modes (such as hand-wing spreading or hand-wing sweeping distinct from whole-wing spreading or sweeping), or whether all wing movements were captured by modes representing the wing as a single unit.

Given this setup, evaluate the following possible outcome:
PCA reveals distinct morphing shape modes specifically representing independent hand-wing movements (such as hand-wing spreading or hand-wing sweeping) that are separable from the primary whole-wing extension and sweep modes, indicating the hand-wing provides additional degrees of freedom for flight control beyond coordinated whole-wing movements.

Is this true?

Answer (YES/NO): YES